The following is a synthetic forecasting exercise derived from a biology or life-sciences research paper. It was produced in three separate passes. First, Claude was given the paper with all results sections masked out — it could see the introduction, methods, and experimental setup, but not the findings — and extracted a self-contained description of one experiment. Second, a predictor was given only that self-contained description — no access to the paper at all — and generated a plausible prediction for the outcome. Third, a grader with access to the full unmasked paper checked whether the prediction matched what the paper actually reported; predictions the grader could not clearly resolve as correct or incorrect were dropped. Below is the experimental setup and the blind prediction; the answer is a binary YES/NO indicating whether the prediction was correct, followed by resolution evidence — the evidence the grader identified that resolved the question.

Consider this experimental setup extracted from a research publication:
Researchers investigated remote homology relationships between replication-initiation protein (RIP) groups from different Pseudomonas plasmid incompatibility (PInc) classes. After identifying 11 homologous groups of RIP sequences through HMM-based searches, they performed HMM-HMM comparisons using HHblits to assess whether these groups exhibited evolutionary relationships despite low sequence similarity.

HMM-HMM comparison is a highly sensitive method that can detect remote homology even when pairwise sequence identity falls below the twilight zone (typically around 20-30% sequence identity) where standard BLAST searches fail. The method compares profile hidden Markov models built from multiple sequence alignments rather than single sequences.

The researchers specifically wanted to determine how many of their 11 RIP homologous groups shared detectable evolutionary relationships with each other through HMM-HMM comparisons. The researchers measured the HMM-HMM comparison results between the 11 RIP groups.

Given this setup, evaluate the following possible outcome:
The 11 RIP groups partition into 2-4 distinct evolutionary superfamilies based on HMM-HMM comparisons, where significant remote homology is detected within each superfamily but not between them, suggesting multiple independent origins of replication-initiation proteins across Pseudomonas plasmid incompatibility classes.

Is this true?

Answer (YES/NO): NO